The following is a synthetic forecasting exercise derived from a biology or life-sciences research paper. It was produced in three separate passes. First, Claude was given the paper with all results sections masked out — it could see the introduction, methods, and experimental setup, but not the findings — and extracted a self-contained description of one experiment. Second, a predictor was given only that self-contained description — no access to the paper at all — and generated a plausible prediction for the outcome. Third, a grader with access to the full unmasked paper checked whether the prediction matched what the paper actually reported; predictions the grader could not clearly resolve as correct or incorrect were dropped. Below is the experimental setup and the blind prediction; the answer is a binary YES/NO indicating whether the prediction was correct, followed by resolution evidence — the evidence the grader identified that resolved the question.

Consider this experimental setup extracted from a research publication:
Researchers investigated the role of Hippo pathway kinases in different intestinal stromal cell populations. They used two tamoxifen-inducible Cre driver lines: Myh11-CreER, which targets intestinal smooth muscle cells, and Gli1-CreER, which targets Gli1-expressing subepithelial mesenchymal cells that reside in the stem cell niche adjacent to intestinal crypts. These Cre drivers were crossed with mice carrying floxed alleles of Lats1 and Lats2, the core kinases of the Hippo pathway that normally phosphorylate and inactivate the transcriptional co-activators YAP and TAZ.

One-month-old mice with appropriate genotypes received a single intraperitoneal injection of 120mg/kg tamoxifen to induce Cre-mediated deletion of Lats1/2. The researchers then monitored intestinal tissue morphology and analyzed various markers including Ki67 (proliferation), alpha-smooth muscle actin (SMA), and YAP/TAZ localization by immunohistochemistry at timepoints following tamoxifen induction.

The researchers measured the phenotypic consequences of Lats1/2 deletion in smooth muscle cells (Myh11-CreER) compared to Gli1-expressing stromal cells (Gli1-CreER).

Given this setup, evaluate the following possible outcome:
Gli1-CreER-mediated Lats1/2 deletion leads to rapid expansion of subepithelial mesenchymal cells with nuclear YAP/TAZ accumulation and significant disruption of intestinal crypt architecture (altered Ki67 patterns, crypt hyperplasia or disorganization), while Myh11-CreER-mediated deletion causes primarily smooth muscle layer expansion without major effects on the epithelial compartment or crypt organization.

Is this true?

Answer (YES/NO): NO